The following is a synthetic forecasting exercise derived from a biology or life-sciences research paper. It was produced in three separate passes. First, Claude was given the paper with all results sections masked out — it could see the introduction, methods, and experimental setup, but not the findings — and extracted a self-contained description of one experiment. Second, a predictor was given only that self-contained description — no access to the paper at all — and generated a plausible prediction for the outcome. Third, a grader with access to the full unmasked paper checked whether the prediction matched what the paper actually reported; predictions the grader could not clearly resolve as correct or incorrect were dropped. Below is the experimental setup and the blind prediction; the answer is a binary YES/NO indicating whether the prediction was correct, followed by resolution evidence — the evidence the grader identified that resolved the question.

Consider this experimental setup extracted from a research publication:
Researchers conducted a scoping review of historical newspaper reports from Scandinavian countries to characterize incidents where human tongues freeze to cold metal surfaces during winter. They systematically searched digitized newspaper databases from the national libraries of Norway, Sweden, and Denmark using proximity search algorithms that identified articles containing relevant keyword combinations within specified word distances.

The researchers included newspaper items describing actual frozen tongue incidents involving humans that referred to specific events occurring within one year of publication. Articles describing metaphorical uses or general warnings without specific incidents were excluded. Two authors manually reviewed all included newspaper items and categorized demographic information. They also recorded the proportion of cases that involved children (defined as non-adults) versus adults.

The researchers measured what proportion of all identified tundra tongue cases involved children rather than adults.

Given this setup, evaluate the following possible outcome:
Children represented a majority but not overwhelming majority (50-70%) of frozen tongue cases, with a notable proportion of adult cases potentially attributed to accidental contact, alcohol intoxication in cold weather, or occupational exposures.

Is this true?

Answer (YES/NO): NO